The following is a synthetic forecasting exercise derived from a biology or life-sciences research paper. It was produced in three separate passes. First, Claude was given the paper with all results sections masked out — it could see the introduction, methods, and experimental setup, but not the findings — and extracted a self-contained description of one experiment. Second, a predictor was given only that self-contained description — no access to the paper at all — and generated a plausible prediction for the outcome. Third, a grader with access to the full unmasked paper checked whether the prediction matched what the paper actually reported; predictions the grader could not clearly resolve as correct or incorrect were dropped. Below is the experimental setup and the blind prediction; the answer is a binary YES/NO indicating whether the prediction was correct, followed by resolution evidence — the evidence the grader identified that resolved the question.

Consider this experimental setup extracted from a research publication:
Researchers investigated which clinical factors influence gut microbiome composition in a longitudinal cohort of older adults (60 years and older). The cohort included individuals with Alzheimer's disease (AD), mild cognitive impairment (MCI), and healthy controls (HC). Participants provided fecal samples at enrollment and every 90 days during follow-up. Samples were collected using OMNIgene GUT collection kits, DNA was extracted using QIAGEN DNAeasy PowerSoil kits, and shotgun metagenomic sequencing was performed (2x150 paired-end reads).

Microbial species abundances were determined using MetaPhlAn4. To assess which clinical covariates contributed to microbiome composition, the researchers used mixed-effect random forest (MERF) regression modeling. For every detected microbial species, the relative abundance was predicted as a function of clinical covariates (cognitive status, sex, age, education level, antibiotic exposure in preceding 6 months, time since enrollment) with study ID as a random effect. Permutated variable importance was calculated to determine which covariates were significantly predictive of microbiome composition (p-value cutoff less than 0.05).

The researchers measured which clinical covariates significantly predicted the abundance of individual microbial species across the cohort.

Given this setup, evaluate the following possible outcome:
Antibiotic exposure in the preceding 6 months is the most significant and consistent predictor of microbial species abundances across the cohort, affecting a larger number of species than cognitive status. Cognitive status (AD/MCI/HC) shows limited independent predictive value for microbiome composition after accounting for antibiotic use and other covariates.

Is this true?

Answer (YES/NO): NO